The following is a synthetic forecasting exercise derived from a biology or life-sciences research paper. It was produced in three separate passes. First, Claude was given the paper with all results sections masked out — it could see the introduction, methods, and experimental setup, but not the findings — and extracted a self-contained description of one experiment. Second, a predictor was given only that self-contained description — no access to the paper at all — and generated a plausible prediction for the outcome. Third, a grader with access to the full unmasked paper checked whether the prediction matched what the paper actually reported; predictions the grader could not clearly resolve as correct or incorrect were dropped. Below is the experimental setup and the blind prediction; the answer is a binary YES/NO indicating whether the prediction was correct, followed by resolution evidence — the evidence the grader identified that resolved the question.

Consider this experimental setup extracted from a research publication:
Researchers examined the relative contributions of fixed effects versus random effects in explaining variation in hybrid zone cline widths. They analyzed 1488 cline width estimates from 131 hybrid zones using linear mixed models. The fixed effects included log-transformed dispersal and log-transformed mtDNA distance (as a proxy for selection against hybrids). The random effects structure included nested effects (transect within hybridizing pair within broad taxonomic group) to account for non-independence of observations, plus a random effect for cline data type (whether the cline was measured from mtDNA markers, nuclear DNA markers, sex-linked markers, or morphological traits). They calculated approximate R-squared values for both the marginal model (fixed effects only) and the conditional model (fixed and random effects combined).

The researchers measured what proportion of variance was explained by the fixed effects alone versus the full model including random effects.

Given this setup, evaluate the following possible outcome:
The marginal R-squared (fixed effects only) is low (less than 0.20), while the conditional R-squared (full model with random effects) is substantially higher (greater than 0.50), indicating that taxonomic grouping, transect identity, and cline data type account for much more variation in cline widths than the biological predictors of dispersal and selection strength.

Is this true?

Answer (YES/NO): YES